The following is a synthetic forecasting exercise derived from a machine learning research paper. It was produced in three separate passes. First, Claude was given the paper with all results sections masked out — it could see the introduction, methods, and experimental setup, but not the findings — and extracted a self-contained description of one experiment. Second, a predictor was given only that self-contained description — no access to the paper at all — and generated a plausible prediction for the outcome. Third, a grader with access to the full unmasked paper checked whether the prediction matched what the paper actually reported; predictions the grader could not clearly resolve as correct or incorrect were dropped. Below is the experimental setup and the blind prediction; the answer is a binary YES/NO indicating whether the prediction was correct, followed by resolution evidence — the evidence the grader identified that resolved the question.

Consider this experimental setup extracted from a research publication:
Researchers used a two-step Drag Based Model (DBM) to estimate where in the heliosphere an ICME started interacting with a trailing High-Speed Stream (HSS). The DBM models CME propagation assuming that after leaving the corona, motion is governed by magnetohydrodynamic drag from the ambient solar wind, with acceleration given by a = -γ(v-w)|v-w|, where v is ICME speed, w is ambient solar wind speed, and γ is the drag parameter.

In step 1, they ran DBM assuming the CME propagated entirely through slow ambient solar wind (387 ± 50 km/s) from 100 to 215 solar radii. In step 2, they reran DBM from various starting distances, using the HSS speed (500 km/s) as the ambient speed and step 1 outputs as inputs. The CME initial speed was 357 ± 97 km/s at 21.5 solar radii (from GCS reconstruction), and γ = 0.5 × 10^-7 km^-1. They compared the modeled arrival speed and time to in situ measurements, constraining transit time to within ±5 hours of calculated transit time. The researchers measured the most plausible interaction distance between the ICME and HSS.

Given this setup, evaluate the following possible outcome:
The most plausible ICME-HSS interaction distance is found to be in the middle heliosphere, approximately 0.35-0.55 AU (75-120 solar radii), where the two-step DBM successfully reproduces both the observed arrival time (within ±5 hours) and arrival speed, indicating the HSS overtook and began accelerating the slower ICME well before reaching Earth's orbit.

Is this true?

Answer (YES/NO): NO